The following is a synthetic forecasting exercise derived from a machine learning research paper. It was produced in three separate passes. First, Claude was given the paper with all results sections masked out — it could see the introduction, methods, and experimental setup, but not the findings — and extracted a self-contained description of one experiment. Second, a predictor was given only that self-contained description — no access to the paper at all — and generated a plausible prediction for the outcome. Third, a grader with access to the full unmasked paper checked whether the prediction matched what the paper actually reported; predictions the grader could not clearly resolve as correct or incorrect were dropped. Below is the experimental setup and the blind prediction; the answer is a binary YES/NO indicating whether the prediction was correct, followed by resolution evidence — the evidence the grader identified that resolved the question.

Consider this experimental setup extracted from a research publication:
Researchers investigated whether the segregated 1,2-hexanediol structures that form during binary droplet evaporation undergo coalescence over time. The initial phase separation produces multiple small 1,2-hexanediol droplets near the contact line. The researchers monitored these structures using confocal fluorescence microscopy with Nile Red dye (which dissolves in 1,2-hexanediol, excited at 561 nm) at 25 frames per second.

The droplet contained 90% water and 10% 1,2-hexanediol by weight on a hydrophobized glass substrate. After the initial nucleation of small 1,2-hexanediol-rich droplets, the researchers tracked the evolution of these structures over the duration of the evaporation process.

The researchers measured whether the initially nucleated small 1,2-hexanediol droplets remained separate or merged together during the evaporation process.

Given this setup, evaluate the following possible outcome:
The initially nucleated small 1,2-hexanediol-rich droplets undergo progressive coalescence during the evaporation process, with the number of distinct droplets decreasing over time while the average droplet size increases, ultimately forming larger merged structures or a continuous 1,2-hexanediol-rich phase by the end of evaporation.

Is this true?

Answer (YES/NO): YES